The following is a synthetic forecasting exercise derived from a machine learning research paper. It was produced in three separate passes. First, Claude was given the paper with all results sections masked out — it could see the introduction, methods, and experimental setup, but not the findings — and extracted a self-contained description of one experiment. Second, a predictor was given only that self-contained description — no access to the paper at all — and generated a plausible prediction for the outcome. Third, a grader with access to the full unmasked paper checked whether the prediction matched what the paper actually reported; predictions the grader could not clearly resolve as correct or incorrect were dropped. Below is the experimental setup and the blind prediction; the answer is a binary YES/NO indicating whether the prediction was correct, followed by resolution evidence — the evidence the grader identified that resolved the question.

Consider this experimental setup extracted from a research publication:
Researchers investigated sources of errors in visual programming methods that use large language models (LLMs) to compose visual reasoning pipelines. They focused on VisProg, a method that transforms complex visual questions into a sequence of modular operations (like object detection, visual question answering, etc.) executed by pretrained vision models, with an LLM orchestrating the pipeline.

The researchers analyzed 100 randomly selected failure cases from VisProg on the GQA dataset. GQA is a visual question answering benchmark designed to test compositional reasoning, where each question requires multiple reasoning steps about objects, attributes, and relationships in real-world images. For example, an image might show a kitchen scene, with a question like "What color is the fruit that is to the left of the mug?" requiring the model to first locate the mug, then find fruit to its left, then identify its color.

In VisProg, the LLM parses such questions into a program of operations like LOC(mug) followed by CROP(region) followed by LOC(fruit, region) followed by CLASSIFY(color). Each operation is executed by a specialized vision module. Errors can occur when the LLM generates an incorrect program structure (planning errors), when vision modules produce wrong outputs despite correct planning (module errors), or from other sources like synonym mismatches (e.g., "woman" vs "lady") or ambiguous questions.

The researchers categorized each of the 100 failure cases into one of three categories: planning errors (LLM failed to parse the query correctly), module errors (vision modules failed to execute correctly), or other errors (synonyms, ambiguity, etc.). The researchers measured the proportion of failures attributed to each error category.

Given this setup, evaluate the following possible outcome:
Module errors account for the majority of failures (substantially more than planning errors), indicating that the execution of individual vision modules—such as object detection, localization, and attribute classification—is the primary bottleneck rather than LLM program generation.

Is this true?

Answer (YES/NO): NO